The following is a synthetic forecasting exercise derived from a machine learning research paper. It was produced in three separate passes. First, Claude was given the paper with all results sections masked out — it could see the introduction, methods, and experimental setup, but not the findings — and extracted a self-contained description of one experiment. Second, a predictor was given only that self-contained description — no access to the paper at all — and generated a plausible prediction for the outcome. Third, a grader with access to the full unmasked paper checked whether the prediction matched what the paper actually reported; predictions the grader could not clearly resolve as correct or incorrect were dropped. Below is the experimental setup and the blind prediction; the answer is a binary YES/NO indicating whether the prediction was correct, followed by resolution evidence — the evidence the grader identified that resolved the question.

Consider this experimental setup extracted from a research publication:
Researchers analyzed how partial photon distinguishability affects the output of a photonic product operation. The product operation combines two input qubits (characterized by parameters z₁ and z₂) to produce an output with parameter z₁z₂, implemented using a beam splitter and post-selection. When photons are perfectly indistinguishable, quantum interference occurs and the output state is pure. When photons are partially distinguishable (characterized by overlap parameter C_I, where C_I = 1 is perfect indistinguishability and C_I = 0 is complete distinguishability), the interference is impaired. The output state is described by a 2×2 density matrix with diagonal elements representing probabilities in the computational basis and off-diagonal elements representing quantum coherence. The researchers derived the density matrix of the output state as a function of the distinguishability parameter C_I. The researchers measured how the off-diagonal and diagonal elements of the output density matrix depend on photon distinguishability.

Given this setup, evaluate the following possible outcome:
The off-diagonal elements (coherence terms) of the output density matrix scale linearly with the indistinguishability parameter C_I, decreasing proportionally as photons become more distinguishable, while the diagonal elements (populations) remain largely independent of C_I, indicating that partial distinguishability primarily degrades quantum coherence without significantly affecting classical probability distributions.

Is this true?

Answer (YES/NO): YES